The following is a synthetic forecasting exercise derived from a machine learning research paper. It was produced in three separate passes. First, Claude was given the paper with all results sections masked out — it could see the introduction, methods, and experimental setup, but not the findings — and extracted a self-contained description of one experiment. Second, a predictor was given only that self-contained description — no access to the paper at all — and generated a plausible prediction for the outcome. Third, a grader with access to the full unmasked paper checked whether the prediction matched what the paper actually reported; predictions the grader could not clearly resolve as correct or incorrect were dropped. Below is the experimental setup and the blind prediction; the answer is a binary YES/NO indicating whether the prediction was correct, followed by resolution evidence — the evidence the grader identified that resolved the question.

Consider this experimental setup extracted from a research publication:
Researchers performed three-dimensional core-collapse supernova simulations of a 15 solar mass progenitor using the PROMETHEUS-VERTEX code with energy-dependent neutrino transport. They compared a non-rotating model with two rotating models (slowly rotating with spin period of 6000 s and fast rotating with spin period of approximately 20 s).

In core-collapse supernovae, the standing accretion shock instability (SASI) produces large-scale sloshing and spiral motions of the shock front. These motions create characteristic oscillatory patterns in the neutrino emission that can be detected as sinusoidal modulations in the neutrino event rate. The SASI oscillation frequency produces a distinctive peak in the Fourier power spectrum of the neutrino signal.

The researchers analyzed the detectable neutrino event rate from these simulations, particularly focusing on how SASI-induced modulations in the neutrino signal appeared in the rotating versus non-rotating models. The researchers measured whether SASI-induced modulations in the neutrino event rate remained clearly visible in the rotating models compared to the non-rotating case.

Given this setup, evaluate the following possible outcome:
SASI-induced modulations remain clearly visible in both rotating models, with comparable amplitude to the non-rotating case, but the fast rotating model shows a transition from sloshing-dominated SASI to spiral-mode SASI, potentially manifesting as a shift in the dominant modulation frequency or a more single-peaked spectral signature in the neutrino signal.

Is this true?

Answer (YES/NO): NO